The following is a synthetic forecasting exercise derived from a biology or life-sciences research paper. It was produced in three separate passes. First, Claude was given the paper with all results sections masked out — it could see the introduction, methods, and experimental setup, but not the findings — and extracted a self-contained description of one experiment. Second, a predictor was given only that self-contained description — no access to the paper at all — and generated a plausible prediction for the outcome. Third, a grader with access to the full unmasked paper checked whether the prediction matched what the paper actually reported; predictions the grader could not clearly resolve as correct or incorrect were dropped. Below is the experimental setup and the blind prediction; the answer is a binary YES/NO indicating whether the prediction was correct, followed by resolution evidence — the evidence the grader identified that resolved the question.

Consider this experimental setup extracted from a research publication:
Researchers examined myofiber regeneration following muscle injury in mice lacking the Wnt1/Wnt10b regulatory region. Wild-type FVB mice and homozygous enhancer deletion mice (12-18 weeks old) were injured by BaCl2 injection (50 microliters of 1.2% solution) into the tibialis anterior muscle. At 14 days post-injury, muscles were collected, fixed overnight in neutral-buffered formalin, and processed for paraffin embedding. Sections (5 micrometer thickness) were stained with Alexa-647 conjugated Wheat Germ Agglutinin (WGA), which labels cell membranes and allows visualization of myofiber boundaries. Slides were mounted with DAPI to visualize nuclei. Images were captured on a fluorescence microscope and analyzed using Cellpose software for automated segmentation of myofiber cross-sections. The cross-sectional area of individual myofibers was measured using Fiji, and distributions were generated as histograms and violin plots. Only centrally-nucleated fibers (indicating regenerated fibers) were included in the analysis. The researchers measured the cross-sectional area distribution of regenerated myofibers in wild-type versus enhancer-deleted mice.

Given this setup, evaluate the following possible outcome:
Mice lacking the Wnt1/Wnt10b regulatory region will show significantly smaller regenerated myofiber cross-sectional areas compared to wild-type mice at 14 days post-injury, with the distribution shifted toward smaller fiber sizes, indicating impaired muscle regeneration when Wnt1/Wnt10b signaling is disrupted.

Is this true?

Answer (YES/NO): NO